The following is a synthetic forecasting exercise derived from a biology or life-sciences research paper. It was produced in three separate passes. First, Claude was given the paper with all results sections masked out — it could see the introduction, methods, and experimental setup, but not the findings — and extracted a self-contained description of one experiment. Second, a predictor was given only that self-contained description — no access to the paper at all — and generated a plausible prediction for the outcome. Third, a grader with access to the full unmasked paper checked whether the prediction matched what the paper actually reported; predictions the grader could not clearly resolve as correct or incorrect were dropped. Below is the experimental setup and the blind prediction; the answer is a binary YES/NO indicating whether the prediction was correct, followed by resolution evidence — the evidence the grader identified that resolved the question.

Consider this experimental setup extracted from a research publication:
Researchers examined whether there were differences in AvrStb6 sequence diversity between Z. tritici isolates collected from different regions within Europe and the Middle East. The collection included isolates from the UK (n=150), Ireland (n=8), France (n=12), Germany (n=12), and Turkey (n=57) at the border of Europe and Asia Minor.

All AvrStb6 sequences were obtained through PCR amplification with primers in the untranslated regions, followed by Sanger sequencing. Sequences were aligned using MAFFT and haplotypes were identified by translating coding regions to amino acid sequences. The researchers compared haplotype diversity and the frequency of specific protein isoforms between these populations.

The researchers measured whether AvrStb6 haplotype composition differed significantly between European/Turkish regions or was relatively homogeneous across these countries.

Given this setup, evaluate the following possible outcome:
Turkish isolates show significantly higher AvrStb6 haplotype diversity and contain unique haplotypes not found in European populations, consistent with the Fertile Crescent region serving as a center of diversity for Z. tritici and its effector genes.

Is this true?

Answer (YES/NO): YES